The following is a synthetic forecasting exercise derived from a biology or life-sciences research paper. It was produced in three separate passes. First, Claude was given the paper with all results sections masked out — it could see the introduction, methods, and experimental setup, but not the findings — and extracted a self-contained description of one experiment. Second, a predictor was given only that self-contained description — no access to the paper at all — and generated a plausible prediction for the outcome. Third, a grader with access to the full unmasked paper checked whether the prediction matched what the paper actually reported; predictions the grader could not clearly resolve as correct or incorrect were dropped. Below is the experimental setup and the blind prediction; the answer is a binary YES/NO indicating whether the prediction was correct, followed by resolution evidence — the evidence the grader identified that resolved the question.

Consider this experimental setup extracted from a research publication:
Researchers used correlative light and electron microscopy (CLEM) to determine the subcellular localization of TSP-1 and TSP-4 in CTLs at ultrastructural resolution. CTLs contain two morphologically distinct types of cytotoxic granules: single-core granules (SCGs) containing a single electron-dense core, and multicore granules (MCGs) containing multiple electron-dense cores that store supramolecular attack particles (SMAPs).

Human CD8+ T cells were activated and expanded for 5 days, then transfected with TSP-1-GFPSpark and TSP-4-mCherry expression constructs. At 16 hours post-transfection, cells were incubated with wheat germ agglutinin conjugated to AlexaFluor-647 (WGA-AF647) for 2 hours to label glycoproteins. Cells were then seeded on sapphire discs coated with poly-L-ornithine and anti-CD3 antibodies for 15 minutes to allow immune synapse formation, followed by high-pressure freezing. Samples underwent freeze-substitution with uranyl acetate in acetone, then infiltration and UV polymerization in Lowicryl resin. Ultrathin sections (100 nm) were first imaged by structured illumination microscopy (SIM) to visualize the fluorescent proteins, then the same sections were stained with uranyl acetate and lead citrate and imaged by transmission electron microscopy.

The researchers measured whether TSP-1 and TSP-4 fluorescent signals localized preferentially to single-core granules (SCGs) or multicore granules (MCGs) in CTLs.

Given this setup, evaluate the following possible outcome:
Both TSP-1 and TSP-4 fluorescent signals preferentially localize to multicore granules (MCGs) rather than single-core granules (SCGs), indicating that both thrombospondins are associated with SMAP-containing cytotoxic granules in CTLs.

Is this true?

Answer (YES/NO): YES